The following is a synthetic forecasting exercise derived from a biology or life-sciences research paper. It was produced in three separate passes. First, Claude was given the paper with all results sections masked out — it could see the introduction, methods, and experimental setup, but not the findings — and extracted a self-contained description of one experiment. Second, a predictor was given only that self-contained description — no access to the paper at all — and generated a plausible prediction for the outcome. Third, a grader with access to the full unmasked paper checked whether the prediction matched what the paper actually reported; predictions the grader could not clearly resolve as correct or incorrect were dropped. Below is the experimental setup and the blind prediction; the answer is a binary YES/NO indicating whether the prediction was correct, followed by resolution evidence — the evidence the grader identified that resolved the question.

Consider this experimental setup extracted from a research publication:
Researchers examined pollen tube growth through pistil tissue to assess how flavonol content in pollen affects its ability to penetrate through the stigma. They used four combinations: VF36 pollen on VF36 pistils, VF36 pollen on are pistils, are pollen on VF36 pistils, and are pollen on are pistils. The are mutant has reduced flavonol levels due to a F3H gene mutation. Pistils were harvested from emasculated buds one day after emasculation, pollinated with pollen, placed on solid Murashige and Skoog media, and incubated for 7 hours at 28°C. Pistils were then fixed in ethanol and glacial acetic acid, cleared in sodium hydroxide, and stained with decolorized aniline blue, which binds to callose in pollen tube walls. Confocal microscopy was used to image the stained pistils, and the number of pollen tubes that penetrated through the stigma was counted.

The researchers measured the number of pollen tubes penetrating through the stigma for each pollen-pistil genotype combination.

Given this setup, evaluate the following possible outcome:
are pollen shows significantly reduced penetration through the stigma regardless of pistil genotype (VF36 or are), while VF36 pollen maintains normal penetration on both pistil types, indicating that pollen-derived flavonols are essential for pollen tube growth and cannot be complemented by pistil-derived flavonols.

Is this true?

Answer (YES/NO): YES